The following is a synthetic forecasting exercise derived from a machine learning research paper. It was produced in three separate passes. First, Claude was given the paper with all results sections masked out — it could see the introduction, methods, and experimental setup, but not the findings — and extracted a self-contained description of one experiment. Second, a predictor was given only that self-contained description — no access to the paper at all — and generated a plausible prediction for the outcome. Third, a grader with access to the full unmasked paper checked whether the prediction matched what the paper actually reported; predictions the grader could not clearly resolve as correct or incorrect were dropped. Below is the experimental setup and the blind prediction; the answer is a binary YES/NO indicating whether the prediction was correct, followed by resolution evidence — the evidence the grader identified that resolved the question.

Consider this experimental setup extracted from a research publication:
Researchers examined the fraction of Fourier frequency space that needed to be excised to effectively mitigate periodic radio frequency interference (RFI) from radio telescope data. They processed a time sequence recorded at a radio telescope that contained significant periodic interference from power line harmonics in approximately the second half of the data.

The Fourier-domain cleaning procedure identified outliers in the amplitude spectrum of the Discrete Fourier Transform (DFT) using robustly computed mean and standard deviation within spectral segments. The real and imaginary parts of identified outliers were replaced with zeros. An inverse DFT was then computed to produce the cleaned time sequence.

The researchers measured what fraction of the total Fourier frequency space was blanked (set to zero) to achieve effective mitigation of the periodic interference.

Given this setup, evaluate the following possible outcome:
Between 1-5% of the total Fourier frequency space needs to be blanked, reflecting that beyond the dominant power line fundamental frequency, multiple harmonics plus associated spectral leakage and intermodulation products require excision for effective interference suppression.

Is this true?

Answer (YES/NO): NO